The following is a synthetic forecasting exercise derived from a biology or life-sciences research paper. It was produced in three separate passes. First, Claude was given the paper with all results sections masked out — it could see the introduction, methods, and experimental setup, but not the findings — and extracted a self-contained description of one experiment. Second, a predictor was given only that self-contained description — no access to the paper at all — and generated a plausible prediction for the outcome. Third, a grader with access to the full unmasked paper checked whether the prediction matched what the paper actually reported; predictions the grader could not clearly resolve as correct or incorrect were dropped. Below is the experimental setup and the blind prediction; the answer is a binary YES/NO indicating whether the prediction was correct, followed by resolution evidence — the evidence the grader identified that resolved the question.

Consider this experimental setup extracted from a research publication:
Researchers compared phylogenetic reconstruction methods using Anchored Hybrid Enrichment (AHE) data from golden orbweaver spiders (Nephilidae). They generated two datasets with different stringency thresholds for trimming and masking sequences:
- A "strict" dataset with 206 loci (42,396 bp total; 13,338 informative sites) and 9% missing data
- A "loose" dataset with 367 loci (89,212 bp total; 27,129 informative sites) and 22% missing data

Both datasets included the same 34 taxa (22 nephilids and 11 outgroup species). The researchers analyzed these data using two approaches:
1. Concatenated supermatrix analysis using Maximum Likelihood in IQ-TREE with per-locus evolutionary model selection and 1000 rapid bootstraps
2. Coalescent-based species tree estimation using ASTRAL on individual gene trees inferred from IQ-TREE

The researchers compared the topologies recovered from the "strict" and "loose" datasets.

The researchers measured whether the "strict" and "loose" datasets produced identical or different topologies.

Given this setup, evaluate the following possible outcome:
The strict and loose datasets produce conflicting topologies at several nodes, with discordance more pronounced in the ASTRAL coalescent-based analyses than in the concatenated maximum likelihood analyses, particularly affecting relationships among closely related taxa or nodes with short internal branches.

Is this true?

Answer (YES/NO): NO